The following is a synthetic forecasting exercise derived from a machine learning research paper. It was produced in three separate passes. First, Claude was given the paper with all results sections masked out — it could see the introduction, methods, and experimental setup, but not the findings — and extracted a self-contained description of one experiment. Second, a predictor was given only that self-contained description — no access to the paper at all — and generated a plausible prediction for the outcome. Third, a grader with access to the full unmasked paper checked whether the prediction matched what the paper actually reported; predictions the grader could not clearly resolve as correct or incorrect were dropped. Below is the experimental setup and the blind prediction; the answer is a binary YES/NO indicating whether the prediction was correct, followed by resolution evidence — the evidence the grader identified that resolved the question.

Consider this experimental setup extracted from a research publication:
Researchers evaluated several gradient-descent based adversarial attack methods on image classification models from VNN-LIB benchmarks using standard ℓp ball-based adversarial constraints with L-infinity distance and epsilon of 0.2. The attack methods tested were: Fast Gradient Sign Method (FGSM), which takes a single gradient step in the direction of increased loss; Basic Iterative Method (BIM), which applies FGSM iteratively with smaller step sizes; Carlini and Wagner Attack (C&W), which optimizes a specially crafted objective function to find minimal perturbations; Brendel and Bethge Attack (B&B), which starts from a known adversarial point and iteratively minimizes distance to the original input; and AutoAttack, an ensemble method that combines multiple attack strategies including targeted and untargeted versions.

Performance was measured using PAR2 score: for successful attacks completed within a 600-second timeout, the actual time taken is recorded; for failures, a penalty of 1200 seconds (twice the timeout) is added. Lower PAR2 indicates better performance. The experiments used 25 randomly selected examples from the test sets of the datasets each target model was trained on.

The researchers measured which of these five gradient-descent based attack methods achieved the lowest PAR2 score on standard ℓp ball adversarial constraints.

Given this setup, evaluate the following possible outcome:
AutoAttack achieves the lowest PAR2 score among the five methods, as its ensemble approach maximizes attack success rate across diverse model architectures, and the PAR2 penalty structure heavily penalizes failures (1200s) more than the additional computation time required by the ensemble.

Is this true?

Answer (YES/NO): YES